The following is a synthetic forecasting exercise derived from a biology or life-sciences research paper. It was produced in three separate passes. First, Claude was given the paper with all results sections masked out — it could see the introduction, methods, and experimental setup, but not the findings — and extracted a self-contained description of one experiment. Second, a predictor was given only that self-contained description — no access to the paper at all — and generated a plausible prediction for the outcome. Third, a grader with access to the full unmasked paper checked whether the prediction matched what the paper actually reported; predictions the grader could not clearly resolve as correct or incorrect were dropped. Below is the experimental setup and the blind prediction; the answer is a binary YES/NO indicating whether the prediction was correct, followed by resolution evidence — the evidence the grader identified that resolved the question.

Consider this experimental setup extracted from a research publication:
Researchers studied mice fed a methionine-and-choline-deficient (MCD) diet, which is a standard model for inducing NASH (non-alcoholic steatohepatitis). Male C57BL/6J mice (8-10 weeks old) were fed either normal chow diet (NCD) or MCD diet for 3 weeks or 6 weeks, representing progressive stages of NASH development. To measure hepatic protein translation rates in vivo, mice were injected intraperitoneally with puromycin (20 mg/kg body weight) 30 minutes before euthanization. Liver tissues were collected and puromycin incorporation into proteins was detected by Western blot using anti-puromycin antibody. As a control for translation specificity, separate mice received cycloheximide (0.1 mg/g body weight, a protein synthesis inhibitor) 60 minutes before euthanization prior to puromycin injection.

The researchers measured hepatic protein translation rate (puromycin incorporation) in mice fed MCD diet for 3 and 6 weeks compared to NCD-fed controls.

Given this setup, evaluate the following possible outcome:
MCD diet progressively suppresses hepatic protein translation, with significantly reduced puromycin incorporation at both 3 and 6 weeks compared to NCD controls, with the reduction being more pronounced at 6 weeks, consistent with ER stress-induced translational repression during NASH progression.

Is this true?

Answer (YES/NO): YES